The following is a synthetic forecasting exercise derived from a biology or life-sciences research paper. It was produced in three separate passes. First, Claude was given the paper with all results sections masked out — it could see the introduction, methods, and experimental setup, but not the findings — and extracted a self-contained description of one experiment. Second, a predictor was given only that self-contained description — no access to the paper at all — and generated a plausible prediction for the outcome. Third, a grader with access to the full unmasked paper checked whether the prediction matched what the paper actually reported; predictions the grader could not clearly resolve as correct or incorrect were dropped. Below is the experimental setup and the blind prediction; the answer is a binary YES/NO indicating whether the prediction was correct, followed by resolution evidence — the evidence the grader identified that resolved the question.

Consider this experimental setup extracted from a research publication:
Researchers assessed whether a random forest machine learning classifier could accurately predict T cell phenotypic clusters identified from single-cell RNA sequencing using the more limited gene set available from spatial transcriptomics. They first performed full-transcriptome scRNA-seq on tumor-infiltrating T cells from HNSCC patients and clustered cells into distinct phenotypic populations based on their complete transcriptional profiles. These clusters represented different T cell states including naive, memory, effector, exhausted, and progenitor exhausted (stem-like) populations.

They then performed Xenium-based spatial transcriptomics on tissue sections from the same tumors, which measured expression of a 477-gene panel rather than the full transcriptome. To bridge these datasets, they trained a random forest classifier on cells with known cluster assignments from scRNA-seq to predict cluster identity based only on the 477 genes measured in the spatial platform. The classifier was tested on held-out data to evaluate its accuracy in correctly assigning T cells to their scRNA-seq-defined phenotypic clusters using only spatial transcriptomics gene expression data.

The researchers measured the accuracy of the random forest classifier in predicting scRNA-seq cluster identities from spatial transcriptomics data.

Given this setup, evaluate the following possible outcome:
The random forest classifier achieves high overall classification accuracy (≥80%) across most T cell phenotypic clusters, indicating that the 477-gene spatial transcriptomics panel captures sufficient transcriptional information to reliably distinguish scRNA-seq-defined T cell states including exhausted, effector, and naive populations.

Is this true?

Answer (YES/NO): NO